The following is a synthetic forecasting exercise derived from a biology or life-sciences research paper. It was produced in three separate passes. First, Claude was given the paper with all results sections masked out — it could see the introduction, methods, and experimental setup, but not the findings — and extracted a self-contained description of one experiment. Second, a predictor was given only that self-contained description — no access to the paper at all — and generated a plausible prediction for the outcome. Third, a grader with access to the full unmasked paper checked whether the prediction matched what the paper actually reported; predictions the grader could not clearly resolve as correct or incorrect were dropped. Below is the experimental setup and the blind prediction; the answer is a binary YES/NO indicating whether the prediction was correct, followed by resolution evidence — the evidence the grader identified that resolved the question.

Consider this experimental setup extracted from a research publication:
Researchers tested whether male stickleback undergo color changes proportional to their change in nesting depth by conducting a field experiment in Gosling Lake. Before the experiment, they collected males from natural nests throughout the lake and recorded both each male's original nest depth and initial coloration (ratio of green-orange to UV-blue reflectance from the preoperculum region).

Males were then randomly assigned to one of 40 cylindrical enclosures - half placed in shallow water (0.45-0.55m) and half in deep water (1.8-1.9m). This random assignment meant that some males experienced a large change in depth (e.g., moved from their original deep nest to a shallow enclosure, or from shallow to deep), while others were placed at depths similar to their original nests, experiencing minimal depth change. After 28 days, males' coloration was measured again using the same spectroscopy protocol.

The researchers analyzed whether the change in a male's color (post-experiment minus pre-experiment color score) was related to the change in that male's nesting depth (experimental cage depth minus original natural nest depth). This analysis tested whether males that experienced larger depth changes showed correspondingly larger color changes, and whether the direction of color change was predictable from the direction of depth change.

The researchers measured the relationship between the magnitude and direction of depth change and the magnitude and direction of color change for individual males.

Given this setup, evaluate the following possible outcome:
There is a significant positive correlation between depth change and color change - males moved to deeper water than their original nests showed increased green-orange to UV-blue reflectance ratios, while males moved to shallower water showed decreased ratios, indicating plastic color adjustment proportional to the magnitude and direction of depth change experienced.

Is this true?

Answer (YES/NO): NO